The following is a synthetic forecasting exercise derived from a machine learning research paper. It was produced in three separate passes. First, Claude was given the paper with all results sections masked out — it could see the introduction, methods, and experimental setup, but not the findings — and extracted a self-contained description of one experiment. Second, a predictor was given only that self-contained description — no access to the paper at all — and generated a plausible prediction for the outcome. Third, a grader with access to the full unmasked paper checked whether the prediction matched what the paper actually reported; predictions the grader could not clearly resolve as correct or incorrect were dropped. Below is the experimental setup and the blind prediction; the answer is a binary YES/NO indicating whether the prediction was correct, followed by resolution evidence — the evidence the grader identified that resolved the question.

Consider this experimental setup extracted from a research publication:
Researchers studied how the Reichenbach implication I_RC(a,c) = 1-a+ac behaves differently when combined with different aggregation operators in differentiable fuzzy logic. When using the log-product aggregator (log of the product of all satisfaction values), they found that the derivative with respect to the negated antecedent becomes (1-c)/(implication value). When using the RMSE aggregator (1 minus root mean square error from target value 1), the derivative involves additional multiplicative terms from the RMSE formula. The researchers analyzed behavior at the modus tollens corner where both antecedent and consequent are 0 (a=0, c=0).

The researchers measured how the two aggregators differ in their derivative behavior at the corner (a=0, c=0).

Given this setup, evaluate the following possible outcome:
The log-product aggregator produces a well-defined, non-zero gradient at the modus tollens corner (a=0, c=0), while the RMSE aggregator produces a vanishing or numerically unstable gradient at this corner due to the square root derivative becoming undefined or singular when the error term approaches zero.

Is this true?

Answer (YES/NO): YES